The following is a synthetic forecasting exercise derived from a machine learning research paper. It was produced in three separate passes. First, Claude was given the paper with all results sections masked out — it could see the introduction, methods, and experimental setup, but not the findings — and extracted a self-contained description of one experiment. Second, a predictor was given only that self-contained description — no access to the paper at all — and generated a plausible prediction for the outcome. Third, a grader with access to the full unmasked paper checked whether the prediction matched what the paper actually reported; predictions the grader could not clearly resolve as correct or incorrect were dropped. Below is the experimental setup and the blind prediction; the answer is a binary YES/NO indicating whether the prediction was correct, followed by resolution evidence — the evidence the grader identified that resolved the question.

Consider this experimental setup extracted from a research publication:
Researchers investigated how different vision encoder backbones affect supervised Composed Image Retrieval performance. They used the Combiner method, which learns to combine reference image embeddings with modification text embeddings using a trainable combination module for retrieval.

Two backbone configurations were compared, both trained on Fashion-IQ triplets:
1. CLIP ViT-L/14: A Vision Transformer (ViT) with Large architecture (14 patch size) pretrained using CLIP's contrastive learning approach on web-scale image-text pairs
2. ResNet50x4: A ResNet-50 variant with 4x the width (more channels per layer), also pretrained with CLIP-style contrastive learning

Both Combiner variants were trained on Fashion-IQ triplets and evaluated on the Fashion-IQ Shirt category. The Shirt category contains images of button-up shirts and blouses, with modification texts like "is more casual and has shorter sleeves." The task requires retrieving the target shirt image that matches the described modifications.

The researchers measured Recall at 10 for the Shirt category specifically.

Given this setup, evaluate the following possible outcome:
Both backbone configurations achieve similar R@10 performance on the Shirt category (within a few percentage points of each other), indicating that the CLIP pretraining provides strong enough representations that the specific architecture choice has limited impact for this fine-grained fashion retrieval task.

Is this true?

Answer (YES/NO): YES